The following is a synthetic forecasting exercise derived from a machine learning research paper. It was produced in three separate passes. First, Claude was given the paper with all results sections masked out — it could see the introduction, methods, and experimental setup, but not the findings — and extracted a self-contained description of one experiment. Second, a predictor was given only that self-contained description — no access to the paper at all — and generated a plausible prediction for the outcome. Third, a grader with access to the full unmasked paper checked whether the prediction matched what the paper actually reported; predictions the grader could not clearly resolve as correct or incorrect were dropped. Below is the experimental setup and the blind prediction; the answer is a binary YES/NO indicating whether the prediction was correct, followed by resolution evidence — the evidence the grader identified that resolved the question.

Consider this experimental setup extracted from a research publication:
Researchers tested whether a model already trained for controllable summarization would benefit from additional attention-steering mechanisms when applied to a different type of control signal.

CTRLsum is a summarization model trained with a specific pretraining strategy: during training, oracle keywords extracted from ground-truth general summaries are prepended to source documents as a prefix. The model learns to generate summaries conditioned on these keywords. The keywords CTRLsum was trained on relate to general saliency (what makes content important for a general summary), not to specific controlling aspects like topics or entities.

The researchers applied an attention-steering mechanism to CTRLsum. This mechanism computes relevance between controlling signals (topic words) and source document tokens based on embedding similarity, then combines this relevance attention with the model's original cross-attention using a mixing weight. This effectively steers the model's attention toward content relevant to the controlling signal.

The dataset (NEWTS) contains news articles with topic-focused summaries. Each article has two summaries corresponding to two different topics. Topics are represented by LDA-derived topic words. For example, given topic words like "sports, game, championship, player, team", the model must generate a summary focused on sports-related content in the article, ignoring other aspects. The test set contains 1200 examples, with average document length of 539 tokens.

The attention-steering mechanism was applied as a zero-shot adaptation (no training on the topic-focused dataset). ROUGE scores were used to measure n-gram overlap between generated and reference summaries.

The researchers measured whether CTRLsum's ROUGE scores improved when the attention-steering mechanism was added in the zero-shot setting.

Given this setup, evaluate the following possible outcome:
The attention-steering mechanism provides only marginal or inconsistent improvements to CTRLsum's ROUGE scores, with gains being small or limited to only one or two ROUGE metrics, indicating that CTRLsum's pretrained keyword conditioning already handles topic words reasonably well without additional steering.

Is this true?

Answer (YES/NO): NO